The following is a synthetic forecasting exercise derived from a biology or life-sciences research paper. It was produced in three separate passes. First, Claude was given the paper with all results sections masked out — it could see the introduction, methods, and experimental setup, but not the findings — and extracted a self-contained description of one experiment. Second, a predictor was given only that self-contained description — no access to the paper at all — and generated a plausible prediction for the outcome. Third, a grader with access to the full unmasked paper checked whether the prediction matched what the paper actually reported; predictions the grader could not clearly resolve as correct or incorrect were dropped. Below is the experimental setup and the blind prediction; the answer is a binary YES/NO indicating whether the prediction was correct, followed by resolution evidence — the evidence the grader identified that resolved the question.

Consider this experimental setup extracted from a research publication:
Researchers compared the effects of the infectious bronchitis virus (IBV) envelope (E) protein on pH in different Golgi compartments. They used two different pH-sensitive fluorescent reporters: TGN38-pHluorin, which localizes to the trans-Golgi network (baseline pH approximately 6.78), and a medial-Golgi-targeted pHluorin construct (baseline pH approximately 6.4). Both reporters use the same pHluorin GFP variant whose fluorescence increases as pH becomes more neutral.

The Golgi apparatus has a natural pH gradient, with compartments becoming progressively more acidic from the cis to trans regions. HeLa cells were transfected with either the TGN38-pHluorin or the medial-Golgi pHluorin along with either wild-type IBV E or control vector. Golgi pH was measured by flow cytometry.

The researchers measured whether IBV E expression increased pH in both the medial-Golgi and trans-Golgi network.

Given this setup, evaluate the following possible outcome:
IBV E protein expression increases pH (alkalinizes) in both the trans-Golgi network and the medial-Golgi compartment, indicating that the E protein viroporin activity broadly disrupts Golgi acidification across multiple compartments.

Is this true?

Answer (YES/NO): NO